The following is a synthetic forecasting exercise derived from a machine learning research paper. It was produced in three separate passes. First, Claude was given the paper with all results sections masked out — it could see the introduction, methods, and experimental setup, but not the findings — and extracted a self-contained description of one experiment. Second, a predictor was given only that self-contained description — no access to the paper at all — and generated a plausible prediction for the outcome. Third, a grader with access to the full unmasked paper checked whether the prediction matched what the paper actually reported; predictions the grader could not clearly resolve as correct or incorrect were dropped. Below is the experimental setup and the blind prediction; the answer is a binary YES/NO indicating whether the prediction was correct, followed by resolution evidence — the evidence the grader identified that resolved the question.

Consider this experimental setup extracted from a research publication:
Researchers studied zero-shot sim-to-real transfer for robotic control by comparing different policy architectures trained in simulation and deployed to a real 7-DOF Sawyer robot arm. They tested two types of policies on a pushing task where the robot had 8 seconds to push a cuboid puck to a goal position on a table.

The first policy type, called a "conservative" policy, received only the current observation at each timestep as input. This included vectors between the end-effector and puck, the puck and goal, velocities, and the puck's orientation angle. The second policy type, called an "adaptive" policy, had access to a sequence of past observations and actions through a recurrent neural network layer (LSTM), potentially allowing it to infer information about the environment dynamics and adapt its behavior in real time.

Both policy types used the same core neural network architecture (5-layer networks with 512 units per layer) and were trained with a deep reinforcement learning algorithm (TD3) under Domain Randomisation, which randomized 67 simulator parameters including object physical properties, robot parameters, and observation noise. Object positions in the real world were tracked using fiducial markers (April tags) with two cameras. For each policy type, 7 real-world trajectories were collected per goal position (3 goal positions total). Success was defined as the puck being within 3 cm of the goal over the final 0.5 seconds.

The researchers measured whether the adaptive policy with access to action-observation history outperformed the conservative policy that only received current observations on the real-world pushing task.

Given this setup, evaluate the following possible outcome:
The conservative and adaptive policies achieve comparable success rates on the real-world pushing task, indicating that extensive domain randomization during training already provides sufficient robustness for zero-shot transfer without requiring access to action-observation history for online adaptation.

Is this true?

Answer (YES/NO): YES